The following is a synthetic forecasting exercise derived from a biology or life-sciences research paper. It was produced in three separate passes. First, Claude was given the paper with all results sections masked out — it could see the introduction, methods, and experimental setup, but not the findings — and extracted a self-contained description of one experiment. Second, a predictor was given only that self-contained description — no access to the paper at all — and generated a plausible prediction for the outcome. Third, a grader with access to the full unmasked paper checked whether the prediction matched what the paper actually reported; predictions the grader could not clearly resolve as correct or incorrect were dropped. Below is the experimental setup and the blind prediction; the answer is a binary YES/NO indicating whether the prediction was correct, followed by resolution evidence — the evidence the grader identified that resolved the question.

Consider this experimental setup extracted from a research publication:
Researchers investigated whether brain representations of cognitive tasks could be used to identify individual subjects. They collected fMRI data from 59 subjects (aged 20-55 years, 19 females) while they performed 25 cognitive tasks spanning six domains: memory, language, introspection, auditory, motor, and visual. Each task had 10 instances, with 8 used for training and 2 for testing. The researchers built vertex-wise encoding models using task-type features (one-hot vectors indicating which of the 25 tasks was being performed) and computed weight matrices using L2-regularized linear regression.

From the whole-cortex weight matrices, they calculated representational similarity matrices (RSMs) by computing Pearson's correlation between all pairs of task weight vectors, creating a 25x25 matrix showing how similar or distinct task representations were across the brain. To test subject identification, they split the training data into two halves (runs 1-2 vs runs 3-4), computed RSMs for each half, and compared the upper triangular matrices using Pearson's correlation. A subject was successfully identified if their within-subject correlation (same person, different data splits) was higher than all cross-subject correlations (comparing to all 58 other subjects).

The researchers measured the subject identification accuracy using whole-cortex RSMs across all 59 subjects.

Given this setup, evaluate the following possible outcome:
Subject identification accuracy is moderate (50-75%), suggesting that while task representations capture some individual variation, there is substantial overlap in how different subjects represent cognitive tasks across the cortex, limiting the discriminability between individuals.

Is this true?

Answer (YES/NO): NO